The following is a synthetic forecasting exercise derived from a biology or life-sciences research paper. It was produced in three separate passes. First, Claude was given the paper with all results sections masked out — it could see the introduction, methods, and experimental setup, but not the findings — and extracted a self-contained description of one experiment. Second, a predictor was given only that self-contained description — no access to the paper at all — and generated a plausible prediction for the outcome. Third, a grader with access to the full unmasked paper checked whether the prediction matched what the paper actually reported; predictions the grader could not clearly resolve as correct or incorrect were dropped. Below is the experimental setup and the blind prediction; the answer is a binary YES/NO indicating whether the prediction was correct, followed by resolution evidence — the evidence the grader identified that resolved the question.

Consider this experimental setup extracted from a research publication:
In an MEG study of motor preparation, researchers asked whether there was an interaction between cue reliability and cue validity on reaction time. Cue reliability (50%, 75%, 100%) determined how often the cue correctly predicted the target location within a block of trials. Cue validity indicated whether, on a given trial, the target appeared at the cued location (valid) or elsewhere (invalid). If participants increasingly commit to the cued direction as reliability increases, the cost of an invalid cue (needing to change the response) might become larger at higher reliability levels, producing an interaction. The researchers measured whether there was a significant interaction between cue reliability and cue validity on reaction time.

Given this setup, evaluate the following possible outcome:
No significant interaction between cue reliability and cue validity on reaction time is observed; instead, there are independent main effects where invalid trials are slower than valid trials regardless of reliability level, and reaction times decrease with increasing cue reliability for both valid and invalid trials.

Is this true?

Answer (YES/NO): YES